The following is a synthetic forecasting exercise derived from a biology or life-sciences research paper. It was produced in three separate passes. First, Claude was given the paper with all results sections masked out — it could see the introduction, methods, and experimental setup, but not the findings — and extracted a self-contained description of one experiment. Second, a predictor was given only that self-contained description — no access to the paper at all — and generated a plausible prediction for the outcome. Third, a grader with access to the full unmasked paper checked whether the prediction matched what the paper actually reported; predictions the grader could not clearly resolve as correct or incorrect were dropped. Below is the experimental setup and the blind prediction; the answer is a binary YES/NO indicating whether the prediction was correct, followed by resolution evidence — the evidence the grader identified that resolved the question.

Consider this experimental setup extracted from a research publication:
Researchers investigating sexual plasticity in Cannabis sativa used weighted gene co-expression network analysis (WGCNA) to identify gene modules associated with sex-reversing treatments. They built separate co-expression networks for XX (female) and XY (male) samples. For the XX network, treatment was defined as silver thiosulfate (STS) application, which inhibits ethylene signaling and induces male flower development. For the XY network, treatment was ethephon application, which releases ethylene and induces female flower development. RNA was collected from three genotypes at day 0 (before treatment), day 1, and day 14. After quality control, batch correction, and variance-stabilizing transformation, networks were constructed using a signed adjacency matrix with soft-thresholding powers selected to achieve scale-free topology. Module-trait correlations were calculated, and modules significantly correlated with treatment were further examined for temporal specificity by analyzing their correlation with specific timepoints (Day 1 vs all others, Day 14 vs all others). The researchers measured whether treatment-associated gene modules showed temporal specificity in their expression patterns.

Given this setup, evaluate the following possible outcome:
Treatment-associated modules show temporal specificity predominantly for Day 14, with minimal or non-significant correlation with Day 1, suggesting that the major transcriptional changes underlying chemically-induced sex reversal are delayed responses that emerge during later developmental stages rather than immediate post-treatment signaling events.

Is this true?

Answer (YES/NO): NO